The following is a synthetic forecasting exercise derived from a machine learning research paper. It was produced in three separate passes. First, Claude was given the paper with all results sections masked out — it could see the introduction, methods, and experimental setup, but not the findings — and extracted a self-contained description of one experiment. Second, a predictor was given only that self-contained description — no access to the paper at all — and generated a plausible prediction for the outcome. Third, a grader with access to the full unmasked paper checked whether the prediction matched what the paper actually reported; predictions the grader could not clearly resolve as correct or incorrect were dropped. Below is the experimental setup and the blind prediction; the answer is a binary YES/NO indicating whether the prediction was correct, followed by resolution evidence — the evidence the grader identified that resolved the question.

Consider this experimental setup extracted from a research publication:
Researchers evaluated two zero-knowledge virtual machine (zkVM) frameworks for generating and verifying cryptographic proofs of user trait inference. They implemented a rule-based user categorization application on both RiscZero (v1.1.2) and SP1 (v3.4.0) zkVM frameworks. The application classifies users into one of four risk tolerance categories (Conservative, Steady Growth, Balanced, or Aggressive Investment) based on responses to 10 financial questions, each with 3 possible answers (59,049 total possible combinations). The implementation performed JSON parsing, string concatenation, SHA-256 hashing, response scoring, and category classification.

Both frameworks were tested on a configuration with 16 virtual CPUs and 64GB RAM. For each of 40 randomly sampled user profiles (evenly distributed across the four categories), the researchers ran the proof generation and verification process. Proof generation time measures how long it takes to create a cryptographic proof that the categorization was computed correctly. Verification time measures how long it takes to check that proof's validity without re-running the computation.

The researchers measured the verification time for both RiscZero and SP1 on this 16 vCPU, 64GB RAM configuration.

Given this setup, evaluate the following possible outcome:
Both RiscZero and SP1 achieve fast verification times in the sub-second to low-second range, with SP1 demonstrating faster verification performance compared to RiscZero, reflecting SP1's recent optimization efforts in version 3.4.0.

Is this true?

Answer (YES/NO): NO